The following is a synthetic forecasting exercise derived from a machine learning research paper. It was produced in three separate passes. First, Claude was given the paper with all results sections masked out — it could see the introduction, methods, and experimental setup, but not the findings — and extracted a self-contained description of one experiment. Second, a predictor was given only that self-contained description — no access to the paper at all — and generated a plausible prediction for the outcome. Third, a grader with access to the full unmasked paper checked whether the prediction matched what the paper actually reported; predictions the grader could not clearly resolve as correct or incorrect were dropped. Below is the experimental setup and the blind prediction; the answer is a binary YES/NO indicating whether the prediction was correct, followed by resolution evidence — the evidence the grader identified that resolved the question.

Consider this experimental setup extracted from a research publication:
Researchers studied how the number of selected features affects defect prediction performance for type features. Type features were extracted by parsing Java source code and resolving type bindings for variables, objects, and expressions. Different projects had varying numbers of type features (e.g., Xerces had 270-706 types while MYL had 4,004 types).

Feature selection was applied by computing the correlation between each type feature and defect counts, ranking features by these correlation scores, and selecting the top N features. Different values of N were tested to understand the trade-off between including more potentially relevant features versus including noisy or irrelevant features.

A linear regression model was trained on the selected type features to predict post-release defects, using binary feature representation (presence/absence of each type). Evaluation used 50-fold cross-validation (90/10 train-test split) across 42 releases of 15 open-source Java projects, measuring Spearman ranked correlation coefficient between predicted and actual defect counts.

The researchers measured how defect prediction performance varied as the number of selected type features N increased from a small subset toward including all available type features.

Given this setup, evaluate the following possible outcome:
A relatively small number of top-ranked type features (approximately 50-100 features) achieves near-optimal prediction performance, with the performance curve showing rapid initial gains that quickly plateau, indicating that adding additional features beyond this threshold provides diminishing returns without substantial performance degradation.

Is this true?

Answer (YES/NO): NO